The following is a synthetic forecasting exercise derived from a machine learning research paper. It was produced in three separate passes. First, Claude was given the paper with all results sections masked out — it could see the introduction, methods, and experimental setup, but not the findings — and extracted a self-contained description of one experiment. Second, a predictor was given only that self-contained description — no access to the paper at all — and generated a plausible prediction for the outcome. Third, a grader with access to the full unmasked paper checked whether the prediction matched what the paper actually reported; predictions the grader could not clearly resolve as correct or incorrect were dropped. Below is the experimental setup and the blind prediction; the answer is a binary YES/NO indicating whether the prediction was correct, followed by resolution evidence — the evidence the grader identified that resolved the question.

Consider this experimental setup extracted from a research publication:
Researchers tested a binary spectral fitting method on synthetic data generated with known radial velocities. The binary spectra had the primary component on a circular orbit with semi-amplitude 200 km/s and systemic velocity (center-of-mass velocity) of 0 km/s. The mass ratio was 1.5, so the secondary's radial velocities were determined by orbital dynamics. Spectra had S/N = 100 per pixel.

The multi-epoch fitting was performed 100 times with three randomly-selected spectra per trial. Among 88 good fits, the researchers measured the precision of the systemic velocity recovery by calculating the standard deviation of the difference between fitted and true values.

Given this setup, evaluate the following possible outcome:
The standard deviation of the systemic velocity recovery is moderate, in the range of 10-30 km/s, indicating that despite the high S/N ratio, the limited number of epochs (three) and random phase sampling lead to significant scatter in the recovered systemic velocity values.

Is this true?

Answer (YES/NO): NO